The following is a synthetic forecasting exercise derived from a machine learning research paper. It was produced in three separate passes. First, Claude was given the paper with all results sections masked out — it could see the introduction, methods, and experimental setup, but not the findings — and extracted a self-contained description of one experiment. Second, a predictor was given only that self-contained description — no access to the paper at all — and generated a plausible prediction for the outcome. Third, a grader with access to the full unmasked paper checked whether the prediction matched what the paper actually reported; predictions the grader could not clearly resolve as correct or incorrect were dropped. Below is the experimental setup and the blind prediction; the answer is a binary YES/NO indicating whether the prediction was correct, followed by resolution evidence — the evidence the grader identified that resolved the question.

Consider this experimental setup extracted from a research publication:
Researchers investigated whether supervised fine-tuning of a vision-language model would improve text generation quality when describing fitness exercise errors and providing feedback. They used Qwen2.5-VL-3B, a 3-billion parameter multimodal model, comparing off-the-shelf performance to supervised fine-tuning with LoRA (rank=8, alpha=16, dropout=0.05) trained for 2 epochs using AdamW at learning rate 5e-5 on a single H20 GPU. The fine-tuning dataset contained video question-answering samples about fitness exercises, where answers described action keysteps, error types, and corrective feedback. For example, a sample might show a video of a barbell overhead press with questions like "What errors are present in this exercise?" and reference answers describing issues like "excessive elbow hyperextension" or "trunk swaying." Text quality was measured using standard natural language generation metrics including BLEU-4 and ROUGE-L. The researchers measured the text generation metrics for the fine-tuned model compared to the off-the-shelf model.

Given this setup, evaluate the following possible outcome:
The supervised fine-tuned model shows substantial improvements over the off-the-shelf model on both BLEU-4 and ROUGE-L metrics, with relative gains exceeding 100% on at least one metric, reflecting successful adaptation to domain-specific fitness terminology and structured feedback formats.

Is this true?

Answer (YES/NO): YES